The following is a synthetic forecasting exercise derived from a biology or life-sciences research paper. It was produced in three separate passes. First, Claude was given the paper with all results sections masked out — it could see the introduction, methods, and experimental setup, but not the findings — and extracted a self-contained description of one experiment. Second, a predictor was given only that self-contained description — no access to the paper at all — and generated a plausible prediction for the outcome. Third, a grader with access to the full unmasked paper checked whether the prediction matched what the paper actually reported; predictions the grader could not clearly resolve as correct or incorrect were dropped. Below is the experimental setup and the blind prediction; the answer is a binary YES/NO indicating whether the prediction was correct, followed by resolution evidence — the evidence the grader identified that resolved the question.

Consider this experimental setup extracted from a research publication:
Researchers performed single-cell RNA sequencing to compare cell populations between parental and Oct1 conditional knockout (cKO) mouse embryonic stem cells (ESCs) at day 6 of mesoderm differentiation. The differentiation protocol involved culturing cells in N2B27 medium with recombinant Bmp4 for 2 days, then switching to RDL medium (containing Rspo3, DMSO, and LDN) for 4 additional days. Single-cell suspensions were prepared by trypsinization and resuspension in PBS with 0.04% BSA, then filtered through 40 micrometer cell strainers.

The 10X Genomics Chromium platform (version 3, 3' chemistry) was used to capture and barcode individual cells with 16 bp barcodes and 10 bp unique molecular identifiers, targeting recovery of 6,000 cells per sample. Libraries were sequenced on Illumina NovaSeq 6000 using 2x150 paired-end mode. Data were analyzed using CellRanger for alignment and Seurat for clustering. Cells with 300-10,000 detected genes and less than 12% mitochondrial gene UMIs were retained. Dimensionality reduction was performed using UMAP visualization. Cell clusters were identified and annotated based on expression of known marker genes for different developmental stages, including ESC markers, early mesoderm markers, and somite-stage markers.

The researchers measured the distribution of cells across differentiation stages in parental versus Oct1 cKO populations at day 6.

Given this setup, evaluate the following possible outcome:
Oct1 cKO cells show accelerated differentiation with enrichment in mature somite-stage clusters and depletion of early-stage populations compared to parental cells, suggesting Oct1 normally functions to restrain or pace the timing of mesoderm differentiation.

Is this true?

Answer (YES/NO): NO